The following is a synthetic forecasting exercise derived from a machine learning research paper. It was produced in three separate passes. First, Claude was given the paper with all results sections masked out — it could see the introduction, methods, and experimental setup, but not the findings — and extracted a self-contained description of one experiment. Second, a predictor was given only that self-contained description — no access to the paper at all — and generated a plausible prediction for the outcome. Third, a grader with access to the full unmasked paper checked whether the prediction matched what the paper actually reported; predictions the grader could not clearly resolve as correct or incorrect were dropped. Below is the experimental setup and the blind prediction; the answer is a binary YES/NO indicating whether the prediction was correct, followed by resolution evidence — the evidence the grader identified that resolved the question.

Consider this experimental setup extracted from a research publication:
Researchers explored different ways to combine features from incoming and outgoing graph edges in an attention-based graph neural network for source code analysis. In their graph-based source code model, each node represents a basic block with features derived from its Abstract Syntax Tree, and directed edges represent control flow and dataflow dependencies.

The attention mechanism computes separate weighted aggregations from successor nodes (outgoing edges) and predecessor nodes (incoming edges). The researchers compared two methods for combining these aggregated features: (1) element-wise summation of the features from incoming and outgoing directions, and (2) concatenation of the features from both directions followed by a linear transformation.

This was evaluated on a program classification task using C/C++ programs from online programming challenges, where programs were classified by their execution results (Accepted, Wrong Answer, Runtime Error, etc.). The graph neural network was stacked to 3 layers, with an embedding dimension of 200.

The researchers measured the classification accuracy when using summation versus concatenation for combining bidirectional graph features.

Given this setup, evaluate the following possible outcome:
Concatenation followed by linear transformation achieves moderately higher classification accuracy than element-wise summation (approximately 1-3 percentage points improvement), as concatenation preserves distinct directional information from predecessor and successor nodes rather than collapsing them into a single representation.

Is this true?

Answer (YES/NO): NO